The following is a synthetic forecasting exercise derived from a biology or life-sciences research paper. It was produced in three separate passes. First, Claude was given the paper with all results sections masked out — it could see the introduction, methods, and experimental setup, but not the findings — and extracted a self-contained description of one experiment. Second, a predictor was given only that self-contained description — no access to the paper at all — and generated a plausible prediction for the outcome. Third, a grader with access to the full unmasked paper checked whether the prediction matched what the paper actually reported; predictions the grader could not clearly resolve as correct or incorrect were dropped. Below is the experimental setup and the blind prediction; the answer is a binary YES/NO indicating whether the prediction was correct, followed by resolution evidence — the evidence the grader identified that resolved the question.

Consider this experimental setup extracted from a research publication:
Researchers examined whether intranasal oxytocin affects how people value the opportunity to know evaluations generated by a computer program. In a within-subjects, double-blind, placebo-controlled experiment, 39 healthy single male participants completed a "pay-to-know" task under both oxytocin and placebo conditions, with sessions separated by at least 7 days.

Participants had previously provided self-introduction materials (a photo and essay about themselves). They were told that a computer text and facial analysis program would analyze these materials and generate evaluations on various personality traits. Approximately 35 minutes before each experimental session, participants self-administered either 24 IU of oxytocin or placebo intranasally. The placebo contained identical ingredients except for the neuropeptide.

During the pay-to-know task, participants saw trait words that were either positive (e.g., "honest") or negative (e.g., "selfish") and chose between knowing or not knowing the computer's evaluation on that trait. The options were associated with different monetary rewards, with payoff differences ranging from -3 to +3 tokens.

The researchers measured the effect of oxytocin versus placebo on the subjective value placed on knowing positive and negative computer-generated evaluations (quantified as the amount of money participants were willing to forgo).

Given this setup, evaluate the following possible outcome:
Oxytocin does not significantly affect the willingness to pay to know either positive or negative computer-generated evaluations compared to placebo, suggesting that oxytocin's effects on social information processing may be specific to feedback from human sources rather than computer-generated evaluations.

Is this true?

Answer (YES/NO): YES